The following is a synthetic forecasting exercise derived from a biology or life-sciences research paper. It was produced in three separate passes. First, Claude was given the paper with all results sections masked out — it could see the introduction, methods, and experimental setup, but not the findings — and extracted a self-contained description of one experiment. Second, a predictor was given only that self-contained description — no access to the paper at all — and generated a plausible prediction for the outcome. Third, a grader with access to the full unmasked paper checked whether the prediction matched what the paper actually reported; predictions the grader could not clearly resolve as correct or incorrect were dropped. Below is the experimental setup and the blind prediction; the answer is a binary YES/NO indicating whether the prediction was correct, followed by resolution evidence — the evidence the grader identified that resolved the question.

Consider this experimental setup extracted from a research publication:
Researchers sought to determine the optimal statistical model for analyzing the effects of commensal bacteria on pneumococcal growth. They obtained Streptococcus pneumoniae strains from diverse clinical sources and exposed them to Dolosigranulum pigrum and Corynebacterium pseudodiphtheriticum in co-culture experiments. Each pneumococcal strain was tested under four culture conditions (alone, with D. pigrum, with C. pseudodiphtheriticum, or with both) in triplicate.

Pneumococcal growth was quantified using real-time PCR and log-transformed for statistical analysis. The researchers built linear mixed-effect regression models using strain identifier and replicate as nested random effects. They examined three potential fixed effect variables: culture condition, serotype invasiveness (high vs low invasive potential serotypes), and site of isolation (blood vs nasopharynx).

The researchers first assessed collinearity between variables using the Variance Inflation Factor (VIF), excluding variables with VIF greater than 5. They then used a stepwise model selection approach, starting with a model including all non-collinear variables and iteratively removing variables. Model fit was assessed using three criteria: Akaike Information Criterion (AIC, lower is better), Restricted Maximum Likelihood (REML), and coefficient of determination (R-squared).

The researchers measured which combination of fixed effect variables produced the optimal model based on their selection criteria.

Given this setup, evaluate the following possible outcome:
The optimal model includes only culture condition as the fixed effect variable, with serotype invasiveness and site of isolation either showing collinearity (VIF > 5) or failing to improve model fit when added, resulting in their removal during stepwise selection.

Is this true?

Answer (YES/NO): NO